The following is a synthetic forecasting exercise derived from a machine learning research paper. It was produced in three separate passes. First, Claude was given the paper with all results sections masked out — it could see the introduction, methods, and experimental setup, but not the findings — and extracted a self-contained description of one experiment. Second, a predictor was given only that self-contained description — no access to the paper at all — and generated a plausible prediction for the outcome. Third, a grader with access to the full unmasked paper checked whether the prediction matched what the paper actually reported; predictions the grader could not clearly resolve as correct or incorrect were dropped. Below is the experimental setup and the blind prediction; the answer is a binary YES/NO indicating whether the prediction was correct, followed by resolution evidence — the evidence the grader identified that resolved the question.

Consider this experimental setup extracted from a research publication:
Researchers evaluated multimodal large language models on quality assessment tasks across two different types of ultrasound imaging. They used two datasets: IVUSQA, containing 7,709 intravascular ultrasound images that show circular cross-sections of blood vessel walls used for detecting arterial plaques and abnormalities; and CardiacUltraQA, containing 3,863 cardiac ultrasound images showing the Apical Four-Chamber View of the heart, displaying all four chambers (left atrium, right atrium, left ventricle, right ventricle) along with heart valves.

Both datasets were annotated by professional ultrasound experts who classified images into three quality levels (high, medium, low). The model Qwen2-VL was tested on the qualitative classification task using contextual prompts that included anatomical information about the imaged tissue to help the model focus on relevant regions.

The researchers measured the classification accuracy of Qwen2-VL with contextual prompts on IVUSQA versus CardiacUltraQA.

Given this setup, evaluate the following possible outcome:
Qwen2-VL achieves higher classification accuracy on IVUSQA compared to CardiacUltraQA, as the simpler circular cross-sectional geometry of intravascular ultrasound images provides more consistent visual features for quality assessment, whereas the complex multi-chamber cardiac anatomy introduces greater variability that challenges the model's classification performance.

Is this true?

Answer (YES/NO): NO